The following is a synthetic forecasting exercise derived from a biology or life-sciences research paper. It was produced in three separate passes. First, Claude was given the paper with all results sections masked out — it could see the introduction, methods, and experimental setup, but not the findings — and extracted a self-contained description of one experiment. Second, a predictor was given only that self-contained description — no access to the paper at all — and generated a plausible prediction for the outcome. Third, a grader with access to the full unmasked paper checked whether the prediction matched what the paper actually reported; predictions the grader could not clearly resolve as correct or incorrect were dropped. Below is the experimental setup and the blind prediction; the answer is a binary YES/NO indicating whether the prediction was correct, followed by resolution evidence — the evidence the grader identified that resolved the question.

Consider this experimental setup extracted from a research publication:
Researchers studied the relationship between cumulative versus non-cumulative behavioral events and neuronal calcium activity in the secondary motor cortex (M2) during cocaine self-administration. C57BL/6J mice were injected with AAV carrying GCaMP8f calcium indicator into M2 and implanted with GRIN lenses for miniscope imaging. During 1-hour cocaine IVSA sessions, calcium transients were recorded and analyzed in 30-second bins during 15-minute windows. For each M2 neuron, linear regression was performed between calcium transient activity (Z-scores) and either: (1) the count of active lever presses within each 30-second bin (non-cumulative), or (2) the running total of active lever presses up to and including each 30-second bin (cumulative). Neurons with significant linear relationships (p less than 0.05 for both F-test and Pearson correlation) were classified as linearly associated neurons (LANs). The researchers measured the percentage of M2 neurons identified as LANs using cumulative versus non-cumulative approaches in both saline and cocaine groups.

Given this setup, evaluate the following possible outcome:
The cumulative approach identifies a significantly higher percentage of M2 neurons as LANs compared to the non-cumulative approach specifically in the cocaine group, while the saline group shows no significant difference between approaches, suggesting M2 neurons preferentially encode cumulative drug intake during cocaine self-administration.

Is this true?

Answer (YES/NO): NO